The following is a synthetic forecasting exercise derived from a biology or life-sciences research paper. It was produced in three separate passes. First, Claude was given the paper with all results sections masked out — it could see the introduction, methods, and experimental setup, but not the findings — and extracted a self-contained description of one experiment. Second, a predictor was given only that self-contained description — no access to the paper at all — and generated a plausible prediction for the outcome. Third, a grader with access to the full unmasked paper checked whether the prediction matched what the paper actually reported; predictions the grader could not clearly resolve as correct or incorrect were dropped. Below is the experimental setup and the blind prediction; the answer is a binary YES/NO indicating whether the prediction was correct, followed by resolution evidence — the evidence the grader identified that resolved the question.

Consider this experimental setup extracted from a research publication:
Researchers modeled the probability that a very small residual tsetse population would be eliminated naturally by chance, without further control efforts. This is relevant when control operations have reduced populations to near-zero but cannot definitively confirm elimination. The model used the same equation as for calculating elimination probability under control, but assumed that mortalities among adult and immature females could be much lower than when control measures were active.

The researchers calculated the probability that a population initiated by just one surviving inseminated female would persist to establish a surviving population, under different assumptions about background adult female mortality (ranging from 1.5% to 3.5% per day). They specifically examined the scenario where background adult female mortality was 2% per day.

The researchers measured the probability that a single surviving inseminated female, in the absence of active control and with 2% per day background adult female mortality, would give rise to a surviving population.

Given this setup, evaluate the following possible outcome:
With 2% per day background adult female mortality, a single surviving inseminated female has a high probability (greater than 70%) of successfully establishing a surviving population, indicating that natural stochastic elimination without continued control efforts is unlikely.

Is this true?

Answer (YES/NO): NO